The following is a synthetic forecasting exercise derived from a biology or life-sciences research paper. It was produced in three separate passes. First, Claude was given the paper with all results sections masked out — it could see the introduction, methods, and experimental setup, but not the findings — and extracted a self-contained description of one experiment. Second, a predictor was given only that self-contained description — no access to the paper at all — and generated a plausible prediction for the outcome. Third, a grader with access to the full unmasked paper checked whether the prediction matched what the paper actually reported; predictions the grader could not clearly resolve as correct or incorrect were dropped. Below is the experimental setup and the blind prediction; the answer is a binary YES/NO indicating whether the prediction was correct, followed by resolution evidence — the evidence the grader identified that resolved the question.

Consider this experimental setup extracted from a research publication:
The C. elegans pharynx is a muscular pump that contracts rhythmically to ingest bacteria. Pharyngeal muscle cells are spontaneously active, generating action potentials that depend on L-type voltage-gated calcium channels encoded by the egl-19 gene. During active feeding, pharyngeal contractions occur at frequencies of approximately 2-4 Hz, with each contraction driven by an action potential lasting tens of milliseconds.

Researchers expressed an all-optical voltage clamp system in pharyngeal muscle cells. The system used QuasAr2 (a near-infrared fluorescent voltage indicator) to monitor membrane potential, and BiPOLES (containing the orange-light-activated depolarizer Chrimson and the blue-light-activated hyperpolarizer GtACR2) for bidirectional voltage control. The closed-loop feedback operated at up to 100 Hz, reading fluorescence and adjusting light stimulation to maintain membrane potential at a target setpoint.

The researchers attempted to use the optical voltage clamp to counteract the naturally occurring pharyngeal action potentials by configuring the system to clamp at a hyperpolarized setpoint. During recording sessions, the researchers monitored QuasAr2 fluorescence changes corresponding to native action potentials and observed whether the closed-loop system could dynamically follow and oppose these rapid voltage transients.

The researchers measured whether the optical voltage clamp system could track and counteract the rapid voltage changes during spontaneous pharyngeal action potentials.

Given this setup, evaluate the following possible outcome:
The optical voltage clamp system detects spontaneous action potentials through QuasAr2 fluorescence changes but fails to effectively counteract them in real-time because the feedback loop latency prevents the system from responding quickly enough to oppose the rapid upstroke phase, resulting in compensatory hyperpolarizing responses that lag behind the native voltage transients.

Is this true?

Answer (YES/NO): NO